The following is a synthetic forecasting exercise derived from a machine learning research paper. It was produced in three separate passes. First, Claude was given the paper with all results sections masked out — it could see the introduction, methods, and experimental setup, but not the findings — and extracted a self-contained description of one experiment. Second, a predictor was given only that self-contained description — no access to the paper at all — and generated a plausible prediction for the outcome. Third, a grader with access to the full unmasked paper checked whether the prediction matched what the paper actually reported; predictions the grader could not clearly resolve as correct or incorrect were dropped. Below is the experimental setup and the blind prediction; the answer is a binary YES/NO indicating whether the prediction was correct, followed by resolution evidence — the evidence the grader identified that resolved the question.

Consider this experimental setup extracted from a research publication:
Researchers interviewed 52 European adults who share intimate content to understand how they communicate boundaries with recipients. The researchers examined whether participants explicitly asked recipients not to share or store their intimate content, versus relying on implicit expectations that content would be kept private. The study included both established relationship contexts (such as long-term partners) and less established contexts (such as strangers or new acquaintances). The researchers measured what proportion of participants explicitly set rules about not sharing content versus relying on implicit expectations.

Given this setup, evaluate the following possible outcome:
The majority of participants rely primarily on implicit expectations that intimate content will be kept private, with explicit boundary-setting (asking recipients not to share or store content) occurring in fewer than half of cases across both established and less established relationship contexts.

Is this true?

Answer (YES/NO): NO